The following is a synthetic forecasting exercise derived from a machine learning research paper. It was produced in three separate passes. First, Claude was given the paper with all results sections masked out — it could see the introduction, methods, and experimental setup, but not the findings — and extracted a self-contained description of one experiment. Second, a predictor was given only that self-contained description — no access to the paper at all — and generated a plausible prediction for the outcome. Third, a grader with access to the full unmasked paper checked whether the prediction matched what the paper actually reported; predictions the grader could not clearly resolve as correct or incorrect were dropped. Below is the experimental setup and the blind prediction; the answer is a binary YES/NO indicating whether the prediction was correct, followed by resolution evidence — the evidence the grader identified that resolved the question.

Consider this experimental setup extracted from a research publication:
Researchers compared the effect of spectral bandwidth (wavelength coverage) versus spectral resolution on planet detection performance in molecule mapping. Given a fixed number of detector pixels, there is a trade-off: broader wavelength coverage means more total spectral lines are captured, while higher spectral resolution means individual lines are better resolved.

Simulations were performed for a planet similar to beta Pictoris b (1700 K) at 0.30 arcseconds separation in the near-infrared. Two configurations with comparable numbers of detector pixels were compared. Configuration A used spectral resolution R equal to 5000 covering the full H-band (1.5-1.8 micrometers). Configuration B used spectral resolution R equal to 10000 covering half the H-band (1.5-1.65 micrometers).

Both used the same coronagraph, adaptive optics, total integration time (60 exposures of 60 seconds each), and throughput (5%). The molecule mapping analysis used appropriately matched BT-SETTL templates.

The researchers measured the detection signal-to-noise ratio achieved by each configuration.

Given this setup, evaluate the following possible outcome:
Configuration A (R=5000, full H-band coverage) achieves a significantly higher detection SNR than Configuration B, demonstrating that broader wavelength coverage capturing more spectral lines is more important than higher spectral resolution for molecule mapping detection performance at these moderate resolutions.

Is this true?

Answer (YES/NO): YES